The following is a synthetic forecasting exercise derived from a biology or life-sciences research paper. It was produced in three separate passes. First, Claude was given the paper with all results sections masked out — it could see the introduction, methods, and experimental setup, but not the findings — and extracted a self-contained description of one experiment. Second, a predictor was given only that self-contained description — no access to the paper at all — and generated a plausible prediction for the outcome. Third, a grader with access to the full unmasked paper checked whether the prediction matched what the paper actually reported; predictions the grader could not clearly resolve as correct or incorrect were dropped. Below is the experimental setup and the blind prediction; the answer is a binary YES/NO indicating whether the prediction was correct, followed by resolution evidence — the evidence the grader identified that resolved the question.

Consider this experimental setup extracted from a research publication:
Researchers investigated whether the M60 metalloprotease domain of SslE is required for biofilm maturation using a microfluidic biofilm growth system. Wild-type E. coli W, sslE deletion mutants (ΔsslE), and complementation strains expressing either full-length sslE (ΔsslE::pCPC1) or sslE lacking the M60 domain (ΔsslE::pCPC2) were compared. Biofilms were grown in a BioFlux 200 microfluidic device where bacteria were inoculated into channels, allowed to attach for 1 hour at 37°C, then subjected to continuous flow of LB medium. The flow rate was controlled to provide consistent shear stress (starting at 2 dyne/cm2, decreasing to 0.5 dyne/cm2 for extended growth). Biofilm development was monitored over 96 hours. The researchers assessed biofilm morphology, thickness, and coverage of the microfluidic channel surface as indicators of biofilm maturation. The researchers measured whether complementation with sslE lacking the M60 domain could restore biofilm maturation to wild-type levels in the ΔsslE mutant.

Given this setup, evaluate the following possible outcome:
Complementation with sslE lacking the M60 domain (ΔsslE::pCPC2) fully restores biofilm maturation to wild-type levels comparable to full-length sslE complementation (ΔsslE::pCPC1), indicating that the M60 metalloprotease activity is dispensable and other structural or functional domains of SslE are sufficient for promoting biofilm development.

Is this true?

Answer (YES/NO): YES